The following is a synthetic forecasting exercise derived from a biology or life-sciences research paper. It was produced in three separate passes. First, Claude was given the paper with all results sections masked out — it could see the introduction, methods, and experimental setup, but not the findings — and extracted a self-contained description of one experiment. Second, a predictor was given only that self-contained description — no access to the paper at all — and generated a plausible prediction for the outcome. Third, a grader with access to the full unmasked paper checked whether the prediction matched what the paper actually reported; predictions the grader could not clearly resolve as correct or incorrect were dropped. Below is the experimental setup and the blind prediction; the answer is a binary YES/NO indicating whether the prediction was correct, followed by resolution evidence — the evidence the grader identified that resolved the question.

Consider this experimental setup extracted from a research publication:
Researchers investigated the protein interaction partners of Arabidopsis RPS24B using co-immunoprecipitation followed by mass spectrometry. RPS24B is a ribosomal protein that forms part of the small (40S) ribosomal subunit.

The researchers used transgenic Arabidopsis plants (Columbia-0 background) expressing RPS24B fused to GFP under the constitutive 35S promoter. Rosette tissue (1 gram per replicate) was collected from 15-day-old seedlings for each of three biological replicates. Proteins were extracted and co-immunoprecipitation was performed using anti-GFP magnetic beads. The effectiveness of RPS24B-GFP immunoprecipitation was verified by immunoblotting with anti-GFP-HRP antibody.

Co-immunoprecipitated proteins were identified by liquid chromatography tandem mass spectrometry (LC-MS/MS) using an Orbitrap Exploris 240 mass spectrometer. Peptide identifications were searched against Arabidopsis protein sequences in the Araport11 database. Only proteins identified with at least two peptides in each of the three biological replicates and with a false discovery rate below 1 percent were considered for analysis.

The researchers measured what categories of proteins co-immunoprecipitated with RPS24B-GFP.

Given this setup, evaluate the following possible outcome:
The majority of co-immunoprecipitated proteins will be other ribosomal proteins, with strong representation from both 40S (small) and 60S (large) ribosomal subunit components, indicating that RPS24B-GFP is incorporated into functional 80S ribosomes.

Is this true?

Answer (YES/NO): NO